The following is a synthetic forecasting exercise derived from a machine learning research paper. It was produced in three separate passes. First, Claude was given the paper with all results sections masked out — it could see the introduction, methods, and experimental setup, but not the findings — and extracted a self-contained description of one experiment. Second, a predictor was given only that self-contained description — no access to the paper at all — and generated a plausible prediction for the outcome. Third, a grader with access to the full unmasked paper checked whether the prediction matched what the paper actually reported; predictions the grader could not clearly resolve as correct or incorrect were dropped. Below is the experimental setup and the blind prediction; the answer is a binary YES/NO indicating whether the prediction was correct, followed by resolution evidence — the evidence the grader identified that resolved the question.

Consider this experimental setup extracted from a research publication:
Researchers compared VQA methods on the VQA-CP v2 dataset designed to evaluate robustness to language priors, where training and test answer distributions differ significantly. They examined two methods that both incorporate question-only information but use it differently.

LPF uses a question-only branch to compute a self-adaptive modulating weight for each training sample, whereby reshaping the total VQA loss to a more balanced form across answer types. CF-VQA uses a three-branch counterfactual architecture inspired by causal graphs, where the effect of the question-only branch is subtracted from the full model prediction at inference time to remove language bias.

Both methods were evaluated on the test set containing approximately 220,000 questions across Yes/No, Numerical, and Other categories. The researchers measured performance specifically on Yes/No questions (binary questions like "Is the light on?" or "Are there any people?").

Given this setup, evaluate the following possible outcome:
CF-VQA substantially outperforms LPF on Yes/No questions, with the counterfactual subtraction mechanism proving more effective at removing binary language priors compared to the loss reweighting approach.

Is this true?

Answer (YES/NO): NO